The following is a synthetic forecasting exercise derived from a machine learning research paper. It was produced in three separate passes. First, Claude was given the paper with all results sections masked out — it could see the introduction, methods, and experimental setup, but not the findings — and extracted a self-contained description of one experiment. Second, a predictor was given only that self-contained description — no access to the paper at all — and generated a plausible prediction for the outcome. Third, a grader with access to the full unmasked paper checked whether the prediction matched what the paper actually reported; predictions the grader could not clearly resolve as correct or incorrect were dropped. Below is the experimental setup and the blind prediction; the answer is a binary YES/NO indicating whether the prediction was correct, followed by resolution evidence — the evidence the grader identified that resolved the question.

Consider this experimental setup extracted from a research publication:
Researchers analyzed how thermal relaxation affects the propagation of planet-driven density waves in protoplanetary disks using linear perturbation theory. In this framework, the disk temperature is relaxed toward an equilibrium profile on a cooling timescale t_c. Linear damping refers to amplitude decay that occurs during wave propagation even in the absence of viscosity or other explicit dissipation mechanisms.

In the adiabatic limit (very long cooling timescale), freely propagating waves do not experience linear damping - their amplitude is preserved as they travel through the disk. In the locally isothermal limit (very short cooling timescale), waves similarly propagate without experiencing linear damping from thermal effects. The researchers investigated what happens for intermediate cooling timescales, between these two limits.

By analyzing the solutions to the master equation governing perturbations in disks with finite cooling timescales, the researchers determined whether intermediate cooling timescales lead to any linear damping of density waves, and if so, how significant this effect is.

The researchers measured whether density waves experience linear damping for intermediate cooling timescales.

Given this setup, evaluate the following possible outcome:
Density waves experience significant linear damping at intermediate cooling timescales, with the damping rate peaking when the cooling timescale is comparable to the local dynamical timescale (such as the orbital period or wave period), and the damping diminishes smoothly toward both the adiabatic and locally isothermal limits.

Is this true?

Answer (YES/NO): NO